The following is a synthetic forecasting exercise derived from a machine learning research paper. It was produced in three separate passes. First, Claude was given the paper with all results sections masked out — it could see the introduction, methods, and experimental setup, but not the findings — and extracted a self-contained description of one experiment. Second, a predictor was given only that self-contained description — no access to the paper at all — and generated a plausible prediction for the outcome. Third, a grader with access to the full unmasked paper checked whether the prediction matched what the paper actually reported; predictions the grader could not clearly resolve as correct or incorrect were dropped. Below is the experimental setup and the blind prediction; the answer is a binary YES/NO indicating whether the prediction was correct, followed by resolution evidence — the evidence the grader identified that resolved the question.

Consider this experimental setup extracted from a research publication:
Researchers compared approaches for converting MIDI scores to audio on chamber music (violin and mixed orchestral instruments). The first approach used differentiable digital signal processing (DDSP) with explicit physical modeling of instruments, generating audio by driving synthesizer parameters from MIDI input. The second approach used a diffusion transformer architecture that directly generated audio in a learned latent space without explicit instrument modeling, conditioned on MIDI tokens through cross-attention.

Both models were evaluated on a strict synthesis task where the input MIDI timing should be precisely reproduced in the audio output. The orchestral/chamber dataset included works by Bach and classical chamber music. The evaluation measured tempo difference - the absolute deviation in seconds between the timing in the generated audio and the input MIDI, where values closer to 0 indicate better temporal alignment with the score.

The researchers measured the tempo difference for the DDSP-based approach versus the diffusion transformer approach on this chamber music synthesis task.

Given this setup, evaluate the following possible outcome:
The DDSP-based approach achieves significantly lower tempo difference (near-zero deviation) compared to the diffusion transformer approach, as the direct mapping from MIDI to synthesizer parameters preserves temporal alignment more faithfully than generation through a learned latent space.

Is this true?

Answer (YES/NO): YES